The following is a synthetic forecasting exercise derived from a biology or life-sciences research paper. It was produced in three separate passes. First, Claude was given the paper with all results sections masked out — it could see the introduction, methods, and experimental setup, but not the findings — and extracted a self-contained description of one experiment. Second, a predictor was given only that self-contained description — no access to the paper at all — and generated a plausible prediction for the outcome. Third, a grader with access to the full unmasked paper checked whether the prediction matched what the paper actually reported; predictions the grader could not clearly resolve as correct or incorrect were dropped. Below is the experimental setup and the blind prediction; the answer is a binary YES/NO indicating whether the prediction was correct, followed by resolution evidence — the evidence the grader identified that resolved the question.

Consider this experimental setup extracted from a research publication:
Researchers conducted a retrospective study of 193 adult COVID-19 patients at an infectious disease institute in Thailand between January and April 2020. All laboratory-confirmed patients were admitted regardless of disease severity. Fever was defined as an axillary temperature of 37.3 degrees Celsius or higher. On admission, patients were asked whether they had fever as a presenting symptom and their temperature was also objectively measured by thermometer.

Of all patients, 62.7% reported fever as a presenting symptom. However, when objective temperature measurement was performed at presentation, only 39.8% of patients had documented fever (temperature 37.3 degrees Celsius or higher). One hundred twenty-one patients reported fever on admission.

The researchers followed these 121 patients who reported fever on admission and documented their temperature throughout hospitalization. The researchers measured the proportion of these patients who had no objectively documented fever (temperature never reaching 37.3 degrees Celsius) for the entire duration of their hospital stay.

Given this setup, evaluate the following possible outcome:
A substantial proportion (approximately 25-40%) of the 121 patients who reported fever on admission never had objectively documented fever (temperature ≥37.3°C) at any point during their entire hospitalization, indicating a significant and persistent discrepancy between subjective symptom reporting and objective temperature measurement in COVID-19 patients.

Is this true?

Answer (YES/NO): YES